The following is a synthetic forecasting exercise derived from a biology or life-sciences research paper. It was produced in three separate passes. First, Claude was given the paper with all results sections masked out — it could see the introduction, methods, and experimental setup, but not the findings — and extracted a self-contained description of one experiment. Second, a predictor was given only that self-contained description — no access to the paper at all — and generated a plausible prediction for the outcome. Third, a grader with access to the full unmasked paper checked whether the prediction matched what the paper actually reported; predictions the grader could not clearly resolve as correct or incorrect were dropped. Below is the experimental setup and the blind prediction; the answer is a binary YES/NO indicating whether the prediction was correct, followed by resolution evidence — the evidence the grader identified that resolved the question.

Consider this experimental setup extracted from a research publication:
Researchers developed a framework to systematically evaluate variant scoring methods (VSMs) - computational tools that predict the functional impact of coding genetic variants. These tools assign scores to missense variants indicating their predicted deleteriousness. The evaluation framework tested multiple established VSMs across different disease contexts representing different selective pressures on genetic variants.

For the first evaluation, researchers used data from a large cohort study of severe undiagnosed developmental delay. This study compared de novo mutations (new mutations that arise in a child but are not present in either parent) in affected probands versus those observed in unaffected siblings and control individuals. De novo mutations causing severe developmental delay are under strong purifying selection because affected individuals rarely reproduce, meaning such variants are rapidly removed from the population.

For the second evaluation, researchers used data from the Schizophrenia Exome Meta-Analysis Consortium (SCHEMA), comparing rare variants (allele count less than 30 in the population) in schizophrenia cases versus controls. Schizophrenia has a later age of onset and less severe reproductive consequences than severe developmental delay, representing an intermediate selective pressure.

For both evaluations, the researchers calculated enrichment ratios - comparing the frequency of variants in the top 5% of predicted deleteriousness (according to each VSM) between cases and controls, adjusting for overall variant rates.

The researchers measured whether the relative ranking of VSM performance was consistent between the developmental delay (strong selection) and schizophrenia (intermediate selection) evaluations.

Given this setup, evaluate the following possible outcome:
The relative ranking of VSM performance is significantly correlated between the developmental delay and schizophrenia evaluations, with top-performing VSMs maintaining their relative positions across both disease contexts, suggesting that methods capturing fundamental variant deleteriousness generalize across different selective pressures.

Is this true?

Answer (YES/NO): NO